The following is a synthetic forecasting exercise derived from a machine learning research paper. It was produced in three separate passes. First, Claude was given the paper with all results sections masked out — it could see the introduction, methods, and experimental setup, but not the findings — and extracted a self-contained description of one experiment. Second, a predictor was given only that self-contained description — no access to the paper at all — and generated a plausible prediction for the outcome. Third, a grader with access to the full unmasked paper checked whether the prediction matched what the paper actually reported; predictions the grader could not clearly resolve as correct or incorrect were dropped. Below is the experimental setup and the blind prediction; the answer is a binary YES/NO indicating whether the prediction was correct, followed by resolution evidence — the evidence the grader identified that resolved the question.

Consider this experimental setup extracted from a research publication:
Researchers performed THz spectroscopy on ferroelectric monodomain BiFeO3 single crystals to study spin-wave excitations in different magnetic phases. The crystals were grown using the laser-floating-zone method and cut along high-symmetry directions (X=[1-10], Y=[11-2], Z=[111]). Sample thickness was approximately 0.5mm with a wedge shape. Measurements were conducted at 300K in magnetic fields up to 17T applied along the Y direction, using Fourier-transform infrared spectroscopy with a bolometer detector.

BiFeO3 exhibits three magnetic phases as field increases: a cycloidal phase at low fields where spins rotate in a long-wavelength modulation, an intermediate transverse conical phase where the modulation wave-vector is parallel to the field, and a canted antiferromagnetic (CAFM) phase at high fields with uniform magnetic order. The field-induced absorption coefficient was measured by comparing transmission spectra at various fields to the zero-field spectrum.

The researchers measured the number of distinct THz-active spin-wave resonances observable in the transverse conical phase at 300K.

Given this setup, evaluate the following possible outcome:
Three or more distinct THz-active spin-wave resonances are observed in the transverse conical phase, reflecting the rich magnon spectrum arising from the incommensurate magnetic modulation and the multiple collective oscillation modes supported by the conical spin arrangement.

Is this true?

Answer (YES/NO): YES